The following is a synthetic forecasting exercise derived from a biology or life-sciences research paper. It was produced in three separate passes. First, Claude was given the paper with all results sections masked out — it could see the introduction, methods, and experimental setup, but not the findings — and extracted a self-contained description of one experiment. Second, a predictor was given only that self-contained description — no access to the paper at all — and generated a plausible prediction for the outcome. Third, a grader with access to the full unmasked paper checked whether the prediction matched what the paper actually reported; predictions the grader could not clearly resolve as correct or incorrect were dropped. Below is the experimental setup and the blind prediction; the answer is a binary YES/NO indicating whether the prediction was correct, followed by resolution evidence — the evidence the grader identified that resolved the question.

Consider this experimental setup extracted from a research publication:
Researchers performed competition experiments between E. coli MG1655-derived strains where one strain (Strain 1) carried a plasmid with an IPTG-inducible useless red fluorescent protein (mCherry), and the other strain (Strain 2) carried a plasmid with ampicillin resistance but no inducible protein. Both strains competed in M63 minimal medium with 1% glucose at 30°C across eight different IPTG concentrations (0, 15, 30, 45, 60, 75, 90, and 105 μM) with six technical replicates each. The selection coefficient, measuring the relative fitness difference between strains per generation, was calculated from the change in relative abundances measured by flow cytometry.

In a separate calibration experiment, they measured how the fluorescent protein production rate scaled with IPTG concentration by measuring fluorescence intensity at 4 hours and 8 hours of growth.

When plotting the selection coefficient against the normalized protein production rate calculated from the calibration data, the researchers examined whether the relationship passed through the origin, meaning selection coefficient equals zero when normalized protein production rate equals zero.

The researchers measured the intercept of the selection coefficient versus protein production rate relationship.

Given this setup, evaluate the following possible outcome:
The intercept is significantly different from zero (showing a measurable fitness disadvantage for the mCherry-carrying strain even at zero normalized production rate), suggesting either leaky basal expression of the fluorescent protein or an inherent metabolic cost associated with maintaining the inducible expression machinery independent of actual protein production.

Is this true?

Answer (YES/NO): NO